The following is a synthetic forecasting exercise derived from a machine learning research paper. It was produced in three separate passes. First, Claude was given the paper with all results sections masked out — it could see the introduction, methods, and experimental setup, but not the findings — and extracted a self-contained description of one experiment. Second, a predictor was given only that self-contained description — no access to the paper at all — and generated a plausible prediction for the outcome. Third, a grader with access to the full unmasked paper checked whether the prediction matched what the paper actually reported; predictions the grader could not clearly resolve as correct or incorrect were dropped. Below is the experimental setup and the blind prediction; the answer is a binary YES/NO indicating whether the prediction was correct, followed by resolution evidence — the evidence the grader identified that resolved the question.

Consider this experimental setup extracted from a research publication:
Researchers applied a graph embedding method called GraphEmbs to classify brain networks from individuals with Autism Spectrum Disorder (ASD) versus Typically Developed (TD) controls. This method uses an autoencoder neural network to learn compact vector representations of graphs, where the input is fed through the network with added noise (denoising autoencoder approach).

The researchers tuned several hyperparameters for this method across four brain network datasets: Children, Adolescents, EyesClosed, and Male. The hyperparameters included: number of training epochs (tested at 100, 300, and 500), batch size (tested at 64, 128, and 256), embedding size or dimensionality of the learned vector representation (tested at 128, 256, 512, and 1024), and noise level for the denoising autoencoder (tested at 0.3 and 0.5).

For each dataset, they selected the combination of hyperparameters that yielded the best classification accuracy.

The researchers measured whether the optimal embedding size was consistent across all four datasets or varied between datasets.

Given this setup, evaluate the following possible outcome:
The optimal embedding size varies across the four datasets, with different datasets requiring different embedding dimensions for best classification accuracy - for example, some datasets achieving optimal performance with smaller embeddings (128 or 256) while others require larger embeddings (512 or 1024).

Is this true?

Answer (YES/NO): NO